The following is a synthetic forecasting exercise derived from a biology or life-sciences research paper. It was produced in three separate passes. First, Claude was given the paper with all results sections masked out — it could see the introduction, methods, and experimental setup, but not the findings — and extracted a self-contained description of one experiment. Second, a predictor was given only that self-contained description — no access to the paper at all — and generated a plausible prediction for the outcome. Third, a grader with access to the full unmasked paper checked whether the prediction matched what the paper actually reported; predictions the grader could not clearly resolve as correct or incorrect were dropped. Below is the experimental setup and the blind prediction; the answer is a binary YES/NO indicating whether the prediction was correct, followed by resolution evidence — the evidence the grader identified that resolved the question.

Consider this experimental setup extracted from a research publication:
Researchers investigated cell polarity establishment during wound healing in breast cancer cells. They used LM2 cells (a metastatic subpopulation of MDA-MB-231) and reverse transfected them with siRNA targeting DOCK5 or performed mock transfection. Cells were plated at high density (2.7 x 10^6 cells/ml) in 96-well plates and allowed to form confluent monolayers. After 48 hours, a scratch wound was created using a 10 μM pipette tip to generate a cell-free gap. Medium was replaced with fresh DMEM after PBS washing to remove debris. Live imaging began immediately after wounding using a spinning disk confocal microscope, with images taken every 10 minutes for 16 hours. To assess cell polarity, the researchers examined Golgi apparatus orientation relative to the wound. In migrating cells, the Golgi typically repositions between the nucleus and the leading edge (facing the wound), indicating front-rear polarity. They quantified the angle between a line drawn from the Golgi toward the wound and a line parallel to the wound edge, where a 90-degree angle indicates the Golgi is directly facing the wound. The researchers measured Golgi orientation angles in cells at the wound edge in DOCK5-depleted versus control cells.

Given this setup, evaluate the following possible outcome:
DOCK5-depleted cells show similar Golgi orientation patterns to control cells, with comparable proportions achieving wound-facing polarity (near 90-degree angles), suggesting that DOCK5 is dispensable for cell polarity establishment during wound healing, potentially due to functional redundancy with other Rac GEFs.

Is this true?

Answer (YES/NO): NO